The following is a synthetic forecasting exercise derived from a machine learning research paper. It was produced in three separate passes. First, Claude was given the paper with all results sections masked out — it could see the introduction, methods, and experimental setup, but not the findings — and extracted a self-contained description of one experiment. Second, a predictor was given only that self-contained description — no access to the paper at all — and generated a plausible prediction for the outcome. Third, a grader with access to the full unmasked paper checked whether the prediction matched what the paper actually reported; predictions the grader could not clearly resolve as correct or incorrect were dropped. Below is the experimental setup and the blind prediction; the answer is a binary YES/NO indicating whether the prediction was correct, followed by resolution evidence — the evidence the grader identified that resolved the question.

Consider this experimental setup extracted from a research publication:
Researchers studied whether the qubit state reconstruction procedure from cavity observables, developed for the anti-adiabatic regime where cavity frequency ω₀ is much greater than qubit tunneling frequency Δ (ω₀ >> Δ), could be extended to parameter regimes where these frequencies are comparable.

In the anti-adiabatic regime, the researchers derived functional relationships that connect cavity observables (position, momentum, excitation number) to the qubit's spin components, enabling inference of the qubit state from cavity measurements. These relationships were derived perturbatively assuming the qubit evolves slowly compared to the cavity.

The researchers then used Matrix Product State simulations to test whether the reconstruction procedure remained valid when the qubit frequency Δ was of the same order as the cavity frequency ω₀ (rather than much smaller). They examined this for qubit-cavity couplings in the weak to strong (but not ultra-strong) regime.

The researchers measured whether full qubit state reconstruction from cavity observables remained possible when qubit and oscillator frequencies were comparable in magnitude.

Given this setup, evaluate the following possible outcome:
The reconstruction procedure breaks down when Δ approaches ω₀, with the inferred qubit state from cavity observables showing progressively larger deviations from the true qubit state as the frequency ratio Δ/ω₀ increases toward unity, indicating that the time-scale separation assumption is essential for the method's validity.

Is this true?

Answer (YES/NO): NO